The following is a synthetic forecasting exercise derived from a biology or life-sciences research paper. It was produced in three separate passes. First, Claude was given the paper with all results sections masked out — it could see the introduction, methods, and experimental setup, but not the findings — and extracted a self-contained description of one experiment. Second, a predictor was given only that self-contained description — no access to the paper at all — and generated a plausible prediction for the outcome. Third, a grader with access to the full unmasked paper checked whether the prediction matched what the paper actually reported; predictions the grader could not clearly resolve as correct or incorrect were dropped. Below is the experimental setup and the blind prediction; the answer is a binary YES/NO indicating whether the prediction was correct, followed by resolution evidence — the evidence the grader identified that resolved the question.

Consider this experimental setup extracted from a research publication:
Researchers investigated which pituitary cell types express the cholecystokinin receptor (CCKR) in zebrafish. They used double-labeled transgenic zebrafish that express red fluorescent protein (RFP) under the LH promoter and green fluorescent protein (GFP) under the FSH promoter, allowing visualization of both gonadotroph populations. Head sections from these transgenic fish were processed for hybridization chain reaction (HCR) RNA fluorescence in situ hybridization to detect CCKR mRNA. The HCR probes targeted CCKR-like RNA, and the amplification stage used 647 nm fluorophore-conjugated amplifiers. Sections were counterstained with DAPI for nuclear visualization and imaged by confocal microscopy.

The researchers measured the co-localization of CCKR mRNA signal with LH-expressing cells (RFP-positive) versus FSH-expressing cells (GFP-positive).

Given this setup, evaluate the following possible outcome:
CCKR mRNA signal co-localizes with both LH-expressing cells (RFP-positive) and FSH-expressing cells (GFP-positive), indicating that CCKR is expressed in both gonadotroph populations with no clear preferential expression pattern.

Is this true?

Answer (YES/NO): NO